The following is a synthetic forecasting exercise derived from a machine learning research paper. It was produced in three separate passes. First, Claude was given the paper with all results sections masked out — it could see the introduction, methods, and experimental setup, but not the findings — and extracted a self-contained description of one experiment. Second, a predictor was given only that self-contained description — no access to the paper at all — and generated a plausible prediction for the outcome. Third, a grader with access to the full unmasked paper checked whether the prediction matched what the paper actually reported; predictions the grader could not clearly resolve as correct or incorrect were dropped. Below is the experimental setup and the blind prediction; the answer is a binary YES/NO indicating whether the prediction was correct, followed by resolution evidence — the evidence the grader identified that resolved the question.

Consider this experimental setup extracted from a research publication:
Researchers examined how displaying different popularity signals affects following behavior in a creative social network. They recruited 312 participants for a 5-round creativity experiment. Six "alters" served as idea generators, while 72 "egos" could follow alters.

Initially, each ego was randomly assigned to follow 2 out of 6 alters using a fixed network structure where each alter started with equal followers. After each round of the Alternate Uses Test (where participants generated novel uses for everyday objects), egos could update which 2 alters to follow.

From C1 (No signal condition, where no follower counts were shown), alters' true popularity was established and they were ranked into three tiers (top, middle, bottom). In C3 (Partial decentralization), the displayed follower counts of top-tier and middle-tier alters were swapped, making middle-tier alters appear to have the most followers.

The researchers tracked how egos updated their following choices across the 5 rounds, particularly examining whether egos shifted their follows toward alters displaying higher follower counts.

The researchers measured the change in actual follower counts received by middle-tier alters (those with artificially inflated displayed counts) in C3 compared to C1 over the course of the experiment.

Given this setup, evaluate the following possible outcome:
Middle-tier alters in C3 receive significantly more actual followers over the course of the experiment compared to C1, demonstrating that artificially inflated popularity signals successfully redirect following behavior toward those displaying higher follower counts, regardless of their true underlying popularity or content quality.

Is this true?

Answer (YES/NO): NO